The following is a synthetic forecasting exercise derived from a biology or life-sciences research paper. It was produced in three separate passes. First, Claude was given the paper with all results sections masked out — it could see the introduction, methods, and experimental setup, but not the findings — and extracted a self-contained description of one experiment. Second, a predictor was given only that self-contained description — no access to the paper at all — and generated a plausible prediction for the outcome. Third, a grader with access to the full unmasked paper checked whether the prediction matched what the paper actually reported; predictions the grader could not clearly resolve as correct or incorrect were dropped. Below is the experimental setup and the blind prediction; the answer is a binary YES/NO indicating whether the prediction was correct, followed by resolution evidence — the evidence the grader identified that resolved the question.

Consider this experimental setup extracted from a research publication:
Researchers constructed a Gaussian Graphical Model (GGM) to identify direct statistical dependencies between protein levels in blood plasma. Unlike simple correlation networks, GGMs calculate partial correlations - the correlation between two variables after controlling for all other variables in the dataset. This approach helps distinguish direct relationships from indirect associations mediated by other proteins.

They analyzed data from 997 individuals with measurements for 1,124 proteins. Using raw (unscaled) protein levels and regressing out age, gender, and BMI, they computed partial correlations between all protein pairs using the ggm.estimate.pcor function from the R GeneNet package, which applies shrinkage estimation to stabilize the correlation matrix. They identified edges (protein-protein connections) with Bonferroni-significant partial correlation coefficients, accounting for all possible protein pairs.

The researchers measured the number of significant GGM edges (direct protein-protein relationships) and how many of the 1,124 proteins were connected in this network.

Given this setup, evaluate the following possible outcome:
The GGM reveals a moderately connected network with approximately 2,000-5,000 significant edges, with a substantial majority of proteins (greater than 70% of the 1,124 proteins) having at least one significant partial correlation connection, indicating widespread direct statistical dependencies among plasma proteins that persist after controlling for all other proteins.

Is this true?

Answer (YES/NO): YES